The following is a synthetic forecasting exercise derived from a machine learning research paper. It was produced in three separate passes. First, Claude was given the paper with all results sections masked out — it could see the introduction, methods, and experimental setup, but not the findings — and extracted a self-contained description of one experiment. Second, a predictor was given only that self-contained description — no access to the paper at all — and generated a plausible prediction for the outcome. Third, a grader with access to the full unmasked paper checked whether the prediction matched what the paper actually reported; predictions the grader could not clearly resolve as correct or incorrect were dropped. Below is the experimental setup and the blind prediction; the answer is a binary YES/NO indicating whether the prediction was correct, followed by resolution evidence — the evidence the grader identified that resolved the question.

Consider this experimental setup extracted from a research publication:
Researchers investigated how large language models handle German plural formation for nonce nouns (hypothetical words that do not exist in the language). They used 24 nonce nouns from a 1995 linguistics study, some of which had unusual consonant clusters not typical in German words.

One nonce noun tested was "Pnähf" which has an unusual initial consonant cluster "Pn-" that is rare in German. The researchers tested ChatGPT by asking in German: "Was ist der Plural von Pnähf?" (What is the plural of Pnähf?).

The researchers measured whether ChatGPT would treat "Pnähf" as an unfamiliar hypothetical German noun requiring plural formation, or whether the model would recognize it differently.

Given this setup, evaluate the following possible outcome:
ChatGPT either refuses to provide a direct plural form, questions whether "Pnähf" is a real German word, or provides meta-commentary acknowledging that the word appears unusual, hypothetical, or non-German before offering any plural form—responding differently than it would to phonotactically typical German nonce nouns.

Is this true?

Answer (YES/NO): YES